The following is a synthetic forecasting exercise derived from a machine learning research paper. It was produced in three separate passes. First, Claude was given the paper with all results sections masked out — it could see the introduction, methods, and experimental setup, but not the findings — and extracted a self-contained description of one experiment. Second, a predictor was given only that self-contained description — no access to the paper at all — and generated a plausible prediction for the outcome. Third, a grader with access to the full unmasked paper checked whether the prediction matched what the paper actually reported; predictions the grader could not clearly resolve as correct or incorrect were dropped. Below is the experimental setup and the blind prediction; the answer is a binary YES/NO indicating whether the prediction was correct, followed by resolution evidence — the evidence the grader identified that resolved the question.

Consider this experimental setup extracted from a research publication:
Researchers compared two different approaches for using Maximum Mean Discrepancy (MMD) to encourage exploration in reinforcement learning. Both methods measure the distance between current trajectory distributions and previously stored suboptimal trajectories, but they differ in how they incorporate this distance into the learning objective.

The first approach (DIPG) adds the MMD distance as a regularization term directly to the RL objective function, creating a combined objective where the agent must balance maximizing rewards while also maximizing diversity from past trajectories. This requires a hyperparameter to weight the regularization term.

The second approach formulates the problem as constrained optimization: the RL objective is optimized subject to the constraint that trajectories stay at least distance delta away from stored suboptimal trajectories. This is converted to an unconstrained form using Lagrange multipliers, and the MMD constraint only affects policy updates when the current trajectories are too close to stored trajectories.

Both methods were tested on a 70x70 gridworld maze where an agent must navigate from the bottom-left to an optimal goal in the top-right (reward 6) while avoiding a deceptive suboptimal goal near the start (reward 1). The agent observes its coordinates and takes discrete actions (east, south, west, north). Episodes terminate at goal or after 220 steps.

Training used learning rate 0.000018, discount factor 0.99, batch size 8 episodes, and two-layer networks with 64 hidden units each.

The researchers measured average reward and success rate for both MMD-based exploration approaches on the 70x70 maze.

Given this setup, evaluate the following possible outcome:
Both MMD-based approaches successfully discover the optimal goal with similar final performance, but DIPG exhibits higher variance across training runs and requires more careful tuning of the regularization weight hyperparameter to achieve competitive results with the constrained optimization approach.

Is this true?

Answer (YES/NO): NO